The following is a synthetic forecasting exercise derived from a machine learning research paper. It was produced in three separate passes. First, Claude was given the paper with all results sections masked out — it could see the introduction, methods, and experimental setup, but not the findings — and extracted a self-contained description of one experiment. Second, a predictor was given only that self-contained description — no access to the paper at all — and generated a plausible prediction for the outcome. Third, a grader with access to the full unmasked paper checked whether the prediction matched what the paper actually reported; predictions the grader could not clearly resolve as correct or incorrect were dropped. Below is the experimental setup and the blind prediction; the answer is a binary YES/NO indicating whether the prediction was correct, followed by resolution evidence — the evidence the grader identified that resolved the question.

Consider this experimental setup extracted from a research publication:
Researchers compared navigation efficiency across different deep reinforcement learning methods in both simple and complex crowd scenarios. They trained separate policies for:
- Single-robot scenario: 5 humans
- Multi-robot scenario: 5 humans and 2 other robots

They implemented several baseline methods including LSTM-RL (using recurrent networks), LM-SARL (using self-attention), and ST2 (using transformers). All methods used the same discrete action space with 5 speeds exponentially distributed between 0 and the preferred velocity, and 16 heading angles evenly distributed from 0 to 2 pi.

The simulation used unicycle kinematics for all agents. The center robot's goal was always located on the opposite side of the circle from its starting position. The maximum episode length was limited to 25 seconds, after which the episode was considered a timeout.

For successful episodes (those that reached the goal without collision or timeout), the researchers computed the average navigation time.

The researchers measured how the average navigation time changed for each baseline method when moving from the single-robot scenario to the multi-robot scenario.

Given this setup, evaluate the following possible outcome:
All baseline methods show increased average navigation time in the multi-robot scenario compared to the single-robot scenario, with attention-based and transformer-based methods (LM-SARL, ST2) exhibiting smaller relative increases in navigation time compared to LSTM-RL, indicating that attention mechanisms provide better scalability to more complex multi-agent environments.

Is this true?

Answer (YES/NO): YES